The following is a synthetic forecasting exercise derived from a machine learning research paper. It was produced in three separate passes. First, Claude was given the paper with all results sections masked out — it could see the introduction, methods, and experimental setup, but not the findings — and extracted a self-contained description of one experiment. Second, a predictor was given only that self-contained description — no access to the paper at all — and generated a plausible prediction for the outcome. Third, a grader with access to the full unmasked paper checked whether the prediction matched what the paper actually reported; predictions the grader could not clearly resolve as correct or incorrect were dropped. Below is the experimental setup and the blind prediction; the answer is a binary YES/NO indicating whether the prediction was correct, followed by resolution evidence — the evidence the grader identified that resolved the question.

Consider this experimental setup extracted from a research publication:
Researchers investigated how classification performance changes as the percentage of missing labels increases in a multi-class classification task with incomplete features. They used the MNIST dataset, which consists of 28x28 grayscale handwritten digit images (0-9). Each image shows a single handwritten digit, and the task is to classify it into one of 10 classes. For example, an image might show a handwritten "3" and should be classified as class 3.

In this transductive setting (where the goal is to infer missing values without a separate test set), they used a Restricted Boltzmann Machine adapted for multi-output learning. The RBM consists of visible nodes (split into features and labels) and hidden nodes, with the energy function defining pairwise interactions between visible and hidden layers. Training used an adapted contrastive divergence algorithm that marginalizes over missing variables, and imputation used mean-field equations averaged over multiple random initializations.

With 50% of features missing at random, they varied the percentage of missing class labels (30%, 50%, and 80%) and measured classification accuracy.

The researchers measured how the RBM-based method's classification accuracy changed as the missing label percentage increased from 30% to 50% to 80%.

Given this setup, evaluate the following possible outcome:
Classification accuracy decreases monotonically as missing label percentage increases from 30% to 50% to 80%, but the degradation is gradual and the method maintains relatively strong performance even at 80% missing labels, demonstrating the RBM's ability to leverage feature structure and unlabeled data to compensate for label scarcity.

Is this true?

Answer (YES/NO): YES